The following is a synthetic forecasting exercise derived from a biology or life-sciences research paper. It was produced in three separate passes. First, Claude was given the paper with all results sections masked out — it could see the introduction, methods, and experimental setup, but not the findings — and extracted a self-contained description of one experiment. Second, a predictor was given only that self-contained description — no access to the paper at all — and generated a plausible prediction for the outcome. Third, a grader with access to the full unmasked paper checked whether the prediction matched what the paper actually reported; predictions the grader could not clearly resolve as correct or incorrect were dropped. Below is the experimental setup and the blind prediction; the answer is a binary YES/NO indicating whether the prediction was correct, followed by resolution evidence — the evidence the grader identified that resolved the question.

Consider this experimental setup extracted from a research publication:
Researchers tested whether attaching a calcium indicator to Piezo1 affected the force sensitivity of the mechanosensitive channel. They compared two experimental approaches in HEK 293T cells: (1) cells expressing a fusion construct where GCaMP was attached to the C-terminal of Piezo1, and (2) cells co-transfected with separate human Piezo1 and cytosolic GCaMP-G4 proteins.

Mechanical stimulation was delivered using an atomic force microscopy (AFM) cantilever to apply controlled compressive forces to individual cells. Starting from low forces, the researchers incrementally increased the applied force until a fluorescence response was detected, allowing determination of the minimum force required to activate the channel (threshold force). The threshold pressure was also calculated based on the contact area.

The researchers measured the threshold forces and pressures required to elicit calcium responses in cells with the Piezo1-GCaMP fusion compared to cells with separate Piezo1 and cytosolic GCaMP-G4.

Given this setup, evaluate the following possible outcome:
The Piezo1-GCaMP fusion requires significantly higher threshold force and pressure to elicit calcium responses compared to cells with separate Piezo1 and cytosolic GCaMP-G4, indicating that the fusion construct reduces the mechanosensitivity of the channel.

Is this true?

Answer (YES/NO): NO